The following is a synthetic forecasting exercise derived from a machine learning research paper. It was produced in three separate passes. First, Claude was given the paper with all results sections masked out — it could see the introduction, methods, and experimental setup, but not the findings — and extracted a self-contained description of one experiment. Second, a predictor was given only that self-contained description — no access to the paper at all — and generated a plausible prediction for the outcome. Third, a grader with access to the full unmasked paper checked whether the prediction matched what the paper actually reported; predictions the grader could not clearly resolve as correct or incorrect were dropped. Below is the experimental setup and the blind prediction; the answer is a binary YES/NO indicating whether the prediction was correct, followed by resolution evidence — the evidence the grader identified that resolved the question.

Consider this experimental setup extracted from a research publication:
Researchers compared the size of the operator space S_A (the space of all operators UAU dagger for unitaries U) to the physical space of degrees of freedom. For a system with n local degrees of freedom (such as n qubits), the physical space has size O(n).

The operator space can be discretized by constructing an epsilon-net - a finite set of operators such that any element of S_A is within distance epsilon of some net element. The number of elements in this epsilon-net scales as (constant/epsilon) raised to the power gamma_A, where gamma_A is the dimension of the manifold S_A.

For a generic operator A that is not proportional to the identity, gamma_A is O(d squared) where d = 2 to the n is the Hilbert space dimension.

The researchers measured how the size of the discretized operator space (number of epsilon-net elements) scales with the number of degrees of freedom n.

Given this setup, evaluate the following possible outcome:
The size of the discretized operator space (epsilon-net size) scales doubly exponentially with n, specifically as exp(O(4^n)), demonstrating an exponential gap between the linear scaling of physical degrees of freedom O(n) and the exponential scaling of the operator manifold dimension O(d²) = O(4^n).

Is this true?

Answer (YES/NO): YES